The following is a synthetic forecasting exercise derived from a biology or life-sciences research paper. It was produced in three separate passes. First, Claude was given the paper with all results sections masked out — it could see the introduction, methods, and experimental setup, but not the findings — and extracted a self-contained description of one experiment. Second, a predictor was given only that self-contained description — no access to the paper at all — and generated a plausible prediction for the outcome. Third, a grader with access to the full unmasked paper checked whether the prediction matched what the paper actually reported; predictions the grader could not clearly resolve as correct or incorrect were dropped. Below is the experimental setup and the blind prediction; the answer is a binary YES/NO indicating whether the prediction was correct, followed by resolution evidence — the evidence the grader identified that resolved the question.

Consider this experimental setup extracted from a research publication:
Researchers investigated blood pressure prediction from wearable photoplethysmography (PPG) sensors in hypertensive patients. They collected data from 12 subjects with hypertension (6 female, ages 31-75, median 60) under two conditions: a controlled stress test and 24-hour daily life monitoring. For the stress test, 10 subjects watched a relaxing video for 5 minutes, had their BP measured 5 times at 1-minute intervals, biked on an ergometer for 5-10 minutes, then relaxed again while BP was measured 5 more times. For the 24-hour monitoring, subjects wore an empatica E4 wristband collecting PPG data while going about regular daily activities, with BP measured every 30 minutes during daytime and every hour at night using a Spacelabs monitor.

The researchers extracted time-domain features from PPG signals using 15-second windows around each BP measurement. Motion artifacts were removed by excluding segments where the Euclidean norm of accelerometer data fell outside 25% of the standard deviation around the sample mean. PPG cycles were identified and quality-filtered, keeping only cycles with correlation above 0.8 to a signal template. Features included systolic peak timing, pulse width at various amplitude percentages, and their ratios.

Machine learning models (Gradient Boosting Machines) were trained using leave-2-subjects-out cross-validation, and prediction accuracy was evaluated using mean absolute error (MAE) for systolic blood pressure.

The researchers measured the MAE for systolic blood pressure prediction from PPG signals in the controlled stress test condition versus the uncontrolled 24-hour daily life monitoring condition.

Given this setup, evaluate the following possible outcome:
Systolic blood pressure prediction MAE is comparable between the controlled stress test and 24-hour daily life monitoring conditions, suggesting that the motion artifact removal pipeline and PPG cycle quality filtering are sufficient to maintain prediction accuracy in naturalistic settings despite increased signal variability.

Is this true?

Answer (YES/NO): NO